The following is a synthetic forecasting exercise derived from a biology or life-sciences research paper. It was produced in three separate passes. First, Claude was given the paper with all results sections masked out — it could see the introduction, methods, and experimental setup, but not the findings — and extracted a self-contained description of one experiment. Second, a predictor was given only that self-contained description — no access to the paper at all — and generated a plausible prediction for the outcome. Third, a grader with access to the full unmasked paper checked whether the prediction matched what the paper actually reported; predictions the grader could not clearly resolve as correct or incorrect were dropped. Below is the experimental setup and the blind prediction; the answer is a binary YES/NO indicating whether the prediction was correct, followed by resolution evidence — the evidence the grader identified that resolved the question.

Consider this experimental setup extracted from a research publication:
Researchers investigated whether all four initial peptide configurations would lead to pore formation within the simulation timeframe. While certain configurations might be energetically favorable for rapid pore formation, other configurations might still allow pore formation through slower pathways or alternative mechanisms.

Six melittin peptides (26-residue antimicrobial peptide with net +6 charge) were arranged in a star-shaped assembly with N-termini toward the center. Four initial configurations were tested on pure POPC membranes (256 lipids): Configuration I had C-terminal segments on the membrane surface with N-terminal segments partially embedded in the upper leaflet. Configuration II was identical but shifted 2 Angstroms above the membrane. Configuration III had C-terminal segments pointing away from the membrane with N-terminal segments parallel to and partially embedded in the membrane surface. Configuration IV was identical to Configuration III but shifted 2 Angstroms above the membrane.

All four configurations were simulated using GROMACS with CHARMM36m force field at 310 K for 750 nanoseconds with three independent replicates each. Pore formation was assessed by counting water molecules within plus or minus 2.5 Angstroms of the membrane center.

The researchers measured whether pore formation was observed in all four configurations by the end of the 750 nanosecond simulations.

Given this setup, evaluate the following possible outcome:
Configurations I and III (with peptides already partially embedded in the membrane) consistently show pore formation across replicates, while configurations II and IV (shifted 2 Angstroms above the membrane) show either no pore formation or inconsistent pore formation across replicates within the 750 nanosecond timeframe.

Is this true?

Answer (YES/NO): NO